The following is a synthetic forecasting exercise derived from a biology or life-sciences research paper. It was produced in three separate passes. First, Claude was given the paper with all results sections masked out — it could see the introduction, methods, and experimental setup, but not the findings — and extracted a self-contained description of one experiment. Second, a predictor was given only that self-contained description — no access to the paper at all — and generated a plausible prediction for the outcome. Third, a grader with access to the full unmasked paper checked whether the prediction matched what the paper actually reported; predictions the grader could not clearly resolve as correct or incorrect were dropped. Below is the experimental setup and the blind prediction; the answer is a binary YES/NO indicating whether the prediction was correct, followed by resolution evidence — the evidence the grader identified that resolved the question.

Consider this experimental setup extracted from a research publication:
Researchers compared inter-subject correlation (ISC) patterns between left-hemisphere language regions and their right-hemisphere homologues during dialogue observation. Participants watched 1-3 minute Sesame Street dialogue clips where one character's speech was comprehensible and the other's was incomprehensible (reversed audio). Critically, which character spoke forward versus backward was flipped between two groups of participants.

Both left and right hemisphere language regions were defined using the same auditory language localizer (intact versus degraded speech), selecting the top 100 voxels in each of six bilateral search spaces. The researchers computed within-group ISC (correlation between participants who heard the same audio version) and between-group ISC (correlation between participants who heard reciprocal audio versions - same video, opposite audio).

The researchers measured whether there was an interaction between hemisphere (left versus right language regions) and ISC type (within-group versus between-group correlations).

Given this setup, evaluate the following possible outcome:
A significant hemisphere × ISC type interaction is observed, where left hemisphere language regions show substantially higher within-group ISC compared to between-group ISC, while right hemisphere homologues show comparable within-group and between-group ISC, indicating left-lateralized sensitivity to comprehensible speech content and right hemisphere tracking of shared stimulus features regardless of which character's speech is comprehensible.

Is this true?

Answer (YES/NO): NO